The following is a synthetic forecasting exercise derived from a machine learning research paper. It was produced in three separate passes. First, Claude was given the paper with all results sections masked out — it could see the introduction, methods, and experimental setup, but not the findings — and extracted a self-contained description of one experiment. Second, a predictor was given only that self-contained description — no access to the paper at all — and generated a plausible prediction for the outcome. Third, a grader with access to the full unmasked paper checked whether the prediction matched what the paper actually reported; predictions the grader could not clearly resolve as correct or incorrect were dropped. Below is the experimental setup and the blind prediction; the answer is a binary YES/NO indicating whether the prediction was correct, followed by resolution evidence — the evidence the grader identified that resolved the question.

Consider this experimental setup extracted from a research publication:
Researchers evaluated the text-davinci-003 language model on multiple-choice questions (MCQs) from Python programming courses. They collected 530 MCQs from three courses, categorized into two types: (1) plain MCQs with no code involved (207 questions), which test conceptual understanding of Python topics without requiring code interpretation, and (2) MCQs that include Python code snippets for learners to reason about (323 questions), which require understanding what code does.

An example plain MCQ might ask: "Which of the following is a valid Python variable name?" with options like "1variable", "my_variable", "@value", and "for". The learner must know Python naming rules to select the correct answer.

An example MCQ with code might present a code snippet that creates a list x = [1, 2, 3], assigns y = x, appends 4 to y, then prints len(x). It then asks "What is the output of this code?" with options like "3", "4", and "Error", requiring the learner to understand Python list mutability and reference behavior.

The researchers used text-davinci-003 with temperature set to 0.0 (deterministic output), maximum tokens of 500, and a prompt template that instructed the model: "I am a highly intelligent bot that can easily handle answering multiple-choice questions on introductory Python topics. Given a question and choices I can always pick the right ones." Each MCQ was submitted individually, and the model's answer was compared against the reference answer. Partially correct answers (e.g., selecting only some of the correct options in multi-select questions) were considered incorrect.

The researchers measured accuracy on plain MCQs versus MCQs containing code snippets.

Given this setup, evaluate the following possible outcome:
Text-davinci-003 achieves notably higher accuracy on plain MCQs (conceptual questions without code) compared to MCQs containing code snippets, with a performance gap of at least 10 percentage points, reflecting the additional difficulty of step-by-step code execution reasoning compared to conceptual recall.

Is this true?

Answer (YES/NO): YES